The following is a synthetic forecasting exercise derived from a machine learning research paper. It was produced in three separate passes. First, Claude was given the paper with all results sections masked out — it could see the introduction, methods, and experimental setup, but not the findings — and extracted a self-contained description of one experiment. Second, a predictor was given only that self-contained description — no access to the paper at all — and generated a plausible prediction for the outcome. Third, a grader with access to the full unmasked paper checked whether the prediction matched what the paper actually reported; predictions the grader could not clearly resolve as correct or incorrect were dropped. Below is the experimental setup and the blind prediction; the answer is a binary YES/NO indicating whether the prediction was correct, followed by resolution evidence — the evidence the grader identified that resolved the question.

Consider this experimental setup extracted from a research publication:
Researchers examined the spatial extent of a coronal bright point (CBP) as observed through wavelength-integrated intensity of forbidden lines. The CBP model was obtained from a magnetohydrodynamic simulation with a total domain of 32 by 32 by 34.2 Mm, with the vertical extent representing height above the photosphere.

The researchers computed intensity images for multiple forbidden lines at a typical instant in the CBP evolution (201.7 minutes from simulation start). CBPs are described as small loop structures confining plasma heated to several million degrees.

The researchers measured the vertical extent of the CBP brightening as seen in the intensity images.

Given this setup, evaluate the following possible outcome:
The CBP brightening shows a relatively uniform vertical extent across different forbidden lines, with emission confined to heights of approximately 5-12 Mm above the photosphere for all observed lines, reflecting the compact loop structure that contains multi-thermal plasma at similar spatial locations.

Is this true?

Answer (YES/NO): YES